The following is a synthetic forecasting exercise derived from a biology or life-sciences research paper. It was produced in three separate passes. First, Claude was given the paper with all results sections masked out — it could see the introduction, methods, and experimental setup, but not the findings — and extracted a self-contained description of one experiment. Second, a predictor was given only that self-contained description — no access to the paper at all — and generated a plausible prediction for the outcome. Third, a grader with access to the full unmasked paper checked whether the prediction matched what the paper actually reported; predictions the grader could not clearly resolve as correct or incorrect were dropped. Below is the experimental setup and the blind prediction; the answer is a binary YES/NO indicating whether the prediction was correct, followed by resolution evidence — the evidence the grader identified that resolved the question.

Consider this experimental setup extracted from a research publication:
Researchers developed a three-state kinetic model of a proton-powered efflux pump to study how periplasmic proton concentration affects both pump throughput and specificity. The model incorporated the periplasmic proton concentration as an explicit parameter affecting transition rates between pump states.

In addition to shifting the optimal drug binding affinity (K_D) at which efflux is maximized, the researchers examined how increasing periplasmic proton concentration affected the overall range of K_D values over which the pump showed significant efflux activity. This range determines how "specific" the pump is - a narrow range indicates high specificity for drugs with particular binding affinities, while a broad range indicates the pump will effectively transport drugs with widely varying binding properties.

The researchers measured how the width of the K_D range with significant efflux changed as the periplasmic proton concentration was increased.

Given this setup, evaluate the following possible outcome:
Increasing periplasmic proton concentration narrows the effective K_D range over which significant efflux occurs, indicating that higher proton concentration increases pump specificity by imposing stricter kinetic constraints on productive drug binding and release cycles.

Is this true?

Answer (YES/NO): NO